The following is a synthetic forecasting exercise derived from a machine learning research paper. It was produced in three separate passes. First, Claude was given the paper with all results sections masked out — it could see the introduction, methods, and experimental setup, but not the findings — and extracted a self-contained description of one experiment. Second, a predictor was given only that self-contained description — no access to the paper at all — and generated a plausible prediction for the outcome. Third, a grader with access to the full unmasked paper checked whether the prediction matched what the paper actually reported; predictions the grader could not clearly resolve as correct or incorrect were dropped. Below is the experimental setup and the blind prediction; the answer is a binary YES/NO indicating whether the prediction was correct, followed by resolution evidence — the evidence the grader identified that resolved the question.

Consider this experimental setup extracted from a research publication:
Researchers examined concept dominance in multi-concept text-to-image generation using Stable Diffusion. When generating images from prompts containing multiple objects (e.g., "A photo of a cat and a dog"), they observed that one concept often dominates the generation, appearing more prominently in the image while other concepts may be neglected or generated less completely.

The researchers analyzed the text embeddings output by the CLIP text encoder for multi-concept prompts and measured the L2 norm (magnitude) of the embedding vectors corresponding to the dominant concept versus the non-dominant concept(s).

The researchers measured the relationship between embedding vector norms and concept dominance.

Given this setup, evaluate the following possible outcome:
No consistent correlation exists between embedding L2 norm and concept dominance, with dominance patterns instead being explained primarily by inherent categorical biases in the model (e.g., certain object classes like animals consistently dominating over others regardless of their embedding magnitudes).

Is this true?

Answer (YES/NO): NO